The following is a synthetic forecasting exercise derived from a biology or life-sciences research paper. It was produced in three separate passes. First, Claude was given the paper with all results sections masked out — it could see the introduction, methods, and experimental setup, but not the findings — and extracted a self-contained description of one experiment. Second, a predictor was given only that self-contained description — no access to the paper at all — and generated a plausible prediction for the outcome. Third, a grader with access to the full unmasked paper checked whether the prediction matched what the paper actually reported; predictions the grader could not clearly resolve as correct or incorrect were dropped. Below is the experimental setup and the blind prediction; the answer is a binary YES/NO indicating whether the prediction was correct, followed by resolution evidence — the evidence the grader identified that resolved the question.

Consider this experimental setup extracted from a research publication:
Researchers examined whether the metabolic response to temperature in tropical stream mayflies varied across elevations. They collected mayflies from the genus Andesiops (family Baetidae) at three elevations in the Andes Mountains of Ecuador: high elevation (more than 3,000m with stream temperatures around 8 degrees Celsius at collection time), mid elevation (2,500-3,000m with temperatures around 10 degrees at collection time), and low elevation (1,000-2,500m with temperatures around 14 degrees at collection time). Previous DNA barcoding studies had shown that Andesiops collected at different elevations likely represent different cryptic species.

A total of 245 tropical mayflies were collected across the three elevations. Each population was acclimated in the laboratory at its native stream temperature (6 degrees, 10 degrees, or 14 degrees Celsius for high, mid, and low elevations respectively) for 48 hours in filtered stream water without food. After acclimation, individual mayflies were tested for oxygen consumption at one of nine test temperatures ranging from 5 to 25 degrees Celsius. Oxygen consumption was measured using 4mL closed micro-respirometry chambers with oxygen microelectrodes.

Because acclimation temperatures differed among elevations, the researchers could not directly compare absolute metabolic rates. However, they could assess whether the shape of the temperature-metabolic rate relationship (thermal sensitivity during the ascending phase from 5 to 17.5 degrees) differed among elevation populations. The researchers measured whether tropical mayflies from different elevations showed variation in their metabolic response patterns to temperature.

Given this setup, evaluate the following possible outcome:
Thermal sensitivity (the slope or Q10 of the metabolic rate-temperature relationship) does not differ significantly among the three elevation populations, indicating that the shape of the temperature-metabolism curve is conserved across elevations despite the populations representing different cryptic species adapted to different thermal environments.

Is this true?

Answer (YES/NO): NO